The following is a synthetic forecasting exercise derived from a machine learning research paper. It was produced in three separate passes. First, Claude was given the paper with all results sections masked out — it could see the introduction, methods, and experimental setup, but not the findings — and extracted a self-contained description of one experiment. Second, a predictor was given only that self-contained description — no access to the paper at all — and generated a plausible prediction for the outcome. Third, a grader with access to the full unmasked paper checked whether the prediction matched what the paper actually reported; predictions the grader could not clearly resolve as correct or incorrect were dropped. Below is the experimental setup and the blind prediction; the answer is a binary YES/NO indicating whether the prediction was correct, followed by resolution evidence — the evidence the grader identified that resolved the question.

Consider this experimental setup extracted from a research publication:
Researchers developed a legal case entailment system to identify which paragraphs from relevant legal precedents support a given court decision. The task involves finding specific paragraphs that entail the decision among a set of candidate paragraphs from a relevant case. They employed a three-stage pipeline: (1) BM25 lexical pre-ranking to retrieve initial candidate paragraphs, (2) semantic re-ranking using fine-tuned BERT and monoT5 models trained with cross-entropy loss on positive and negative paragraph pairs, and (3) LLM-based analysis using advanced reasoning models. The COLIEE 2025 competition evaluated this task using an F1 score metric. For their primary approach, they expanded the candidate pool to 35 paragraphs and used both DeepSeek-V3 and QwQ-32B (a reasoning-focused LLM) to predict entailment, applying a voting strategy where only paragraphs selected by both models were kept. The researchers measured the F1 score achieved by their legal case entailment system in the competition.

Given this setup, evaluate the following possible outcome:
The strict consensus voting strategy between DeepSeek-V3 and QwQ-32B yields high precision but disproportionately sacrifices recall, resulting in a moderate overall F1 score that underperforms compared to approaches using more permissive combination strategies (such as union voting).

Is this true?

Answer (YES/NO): NO